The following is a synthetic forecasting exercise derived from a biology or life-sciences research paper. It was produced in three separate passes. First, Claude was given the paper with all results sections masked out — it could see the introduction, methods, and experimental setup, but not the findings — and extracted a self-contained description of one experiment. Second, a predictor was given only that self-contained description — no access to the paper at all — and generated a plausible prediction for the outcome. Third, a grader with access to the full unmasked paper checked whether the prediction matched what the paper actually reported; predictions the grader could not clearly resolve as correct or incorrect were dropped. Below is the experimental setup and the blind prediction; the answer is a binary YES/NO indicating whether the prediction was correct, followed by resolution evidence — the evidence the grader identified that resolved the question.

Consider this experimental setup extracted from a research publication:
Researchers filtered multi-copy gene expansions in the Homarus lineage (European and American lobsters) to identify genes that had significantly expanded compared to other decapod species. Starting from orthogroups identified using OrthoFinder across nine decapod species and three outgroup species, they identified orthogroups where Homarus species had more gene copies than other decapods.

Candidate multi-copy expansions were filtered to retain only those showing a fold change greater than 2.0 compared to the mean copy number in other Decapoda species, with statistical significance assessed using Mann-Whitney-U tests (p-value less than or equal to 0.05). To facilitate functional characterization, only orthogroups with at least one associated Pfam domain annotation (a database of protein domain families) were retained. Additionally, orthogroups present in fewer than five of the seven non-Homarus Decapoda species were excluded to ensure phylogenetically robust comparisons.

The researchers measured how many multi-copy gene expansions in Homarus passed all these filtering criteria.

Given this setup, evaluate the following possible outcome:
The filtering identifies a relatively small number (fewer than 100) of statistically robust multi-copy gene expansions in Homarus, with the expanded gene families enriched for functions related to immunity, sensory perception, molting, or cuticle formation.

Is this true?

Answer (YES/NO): YES